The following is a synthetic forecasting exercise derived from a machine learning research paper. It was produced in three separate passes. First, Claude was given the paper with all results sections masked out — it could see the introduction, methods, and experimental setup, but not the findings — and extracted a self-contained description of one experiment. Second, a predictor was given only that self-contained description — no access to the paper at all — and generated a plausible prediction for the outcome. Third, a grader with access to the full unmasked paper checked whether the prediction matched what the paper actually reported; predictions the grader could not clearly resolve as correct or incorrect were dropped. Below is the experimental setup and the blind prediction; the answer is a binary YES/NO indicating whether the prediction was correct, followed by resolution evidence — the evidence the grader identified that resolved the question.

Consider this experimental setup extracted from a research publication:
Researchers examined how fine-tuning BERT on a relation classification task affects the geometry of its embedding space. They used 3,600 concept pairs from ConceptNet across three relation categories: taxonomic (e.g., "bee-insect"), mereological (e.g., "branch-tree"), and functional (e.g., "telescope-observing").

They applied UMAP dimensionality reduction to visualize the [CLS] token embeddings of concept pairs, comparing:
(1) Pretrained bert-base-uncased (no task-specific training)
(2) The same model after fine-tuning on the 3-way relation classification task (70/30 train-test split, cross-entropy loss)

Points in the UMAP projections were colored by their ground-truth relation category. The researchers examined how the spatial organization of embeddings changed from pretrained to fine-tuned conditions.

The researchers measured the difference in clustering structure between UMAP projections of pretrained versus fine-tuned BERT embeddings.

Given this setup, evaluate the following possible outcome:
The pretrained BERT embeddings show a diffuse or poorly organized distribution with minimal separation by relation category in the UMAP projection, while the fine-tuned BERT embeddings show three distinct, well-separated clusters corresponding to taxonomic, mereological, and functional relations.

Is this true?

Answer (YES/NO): NO